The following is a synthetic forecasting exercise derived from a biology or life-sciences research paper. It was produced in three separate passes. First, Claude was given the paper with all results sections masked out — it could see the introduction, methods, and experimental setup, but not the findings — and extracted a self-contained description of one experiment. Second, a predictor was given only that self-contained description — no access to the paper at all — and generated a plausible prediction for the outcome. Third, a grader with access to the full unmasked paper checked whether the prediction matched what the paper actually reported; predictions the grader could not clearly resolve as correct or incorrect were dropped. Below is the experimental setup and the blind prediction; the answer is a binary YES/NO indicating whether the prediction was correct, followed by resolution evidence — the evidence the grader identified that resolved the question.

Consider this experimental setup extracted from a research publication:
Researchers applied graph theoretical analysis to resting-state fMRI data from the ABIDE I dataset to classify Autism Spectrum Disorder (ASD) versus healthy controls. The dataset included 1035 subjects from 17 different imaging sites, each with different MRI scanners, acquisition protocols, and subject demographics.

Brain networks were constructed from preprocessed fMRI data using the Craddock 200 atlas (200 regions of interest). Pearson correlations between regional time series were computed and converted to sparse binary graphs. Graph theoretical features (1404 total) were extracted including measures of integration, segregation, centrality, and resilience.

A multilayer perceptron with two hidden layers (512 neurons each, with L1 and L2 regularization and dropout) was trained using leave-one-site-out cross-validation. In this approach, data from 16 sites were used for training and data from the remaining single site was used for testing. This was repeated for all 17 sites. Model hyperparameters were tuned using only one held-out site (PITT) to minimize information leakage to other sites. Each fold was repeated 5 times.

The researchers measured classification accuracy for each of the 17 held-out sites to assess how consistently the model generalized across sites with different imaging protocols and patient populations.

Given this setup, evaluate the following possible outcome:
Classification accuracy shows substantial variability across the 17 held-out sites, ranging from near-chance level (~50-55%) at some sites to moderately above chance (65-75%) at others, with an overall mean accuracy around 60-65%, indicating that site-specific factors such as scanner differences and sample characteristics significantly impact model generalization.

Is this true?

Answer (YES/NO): YES